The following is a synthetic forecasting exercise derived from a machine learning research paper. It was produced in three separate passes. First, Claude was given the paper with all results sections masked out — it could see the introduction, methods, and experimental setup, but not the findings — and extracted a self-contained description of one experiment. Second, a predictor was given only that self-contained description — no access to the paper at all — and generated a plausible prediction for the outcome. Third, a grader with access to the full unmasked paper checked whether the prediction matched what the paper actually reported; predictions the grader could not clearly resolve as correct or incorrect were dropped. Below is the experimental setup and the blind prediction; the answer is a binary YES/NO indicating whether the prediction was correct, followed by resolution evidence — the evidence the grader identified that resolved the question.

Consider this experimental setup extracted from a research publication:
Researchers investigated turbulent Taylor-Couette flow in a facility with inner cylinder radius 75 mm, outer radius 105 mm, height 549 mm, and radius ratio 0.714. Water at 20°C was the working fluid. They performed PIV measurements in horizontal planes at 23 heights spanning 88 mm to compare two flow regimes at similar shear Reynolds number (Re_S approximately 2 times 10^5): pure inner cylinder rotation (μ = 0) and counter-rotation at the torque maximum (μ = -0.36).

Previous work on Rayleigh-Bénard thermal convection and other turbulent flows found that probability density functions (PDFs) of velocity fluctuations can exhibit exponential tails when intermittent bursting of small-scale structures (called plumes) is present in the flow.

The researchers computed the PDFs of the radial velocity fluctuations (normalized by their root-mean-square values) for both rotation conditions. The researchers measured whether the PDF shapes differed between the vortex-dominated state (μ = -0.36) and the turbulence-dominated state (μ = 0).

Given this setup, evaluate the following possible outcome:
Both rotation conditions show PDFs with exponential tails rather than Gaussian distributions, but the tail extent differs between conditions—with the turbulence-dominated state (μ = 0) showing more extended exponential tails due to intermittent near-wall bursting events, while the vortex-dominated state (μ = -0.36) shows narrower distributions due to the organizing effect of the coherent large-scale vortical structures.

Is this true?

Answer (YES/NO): NO